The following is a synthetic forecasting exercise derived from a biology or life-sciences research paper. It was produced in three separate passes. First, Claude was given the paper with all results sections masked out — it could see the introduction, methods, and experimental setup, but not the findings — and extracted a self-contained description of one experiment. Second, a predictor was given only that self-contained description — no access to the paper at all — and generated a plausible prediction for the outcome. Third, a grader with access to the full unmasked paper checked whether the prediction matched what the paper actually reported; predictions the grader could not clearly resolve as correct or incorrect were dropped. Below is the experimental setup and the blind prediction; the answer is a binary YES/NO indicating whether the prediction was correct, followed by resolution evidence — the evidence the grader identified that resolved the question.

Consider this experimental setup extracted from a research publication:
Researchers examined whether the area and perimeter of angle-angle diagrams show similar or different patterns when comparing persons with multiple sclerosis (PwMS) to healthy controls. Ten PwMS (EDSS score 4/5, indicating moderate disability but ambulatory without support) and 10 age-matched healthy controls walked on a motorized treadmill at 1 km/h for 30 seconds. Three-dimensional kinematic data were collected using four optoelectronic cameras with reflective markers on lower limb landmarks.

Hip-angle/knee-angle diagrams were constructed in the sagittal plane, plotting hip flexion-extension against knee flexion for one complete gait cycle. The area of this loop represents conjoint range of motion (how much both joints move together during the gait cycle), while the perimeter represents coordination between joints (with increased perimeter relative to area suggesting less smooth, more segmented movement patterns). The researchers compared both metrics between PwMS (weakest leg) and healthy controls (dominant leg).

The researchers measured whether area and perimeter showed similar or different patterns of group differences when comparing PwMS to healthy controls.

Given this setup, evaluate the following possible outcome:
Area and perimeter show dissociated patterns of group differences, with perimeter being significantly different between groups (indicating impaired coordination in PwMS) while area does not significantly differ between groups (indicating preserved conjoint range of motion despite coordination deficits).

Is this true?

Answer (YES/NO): NO